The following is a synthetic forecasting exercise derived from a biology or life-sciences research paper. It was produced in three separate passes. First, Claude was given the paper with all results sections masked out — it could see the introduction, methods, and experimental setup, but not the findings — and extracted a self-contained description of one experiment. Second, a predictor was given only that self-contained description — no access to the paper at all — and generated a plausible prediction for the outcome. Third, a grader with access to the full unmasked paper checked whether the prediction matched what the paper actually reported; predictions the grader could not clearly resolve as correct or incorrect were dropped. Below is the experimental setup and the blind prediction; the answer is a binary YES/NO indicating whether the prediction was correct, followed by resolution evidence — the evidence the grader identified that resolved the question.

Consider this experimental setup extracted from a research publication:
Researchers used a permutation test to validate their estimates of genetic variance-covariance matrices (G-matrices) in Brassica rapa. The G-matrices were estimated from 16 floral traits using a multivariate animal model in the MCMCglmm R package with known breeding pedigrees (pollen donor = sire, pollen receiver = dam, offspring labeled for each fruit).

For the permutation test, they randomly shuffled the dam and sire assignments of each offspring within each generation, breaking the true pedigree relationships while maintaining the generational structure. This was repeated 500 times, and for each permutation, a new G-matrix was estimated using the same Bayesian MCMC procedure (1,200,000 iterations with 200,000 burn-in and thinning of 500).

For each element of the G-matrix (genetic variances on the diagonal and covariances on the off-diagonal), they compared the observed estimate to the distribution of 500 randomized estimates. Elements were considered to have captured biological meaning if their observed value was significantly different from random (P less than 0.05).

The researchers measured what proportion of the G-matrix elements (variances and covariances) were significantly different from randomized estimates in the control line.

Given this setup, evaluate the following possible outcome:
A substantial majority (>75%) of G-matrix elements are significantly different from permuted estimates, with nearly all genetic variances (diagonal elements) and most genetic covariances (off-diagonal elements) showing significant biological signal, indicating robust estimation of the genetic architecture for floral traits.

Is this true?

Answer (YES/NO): YES